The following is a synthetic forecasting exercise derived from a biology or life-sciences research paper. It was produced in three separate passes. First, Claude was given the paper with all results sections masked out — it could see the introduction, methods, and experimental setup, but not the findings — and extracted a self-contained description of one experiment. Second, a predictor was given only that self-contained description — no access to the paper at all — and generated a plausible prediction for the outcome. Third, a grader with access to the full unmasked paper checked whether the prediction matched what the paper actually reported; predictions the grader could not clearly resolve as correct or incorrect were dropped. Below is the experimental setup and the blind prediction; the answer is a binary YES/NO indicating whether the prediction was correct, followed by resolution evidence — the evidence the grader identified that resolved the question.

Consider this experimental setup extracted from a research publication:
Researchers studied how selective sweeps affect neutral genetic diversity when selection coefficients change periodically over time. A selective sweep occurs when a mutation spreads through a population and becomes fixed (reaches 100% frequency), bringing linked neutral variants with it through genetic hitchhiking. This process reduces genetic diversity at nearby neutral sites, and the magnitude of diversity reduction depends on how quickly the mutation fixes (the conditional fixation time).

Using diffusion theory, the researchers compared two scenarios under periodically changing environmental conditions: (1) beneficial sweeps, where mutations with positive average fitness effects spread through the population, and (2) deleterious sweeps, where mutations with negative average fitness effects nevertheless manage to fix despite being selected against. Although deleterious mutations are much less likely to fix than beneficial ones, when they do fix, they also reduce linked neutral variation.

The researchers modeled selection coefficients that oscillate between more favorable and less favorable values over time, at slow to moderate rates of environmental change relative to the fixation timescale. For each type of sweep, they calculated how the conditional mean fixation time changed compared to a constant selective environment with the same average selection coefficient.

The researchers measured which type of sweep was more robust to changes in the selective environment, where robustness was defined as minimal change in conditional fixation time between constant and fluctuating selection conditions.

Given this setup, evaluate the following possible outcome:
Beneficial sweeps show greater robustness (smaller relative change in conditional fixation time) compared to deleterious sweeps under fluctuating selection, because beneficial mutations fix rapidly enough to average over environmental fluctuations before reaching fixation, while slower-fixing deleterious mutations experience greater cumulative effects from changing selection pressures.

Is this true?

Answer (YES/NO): YES